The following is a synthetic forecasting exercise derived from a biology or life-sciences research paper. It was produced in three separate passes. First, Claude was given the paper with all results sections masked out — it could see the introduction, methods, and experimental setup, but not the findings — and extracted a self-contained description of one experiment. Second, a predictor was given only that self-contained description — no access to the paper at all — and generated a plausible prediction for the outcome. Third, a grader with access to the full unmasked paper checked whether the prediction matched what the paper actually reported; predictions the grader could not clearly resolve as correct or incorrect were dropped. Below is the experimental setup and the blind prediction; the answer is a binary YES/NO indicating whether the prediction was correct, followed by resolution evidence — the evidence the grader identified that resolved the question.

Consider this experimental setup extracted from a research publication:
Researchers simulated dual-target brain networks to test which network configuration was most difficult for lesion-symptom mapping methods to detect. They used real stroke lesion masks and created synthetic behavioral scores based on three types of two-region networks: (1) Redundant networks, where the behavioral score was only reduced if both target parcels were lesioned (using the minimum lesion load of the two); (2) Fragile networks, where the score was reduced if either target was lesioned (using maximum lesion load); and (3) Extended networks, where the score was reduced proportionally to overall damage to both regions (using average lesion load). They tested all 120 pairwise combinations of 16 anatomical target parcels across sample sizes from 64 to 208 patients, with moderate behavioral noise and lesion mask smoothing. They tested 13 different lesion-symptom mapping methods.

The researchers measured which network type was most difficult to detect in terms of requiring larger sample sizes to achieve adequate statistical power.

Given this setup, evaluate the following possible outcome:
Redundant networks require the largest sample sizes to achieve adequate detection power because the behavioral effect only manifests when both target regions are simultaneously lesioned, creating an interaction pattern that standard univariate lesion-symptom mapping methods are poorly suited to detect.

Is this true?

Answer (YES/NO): YES